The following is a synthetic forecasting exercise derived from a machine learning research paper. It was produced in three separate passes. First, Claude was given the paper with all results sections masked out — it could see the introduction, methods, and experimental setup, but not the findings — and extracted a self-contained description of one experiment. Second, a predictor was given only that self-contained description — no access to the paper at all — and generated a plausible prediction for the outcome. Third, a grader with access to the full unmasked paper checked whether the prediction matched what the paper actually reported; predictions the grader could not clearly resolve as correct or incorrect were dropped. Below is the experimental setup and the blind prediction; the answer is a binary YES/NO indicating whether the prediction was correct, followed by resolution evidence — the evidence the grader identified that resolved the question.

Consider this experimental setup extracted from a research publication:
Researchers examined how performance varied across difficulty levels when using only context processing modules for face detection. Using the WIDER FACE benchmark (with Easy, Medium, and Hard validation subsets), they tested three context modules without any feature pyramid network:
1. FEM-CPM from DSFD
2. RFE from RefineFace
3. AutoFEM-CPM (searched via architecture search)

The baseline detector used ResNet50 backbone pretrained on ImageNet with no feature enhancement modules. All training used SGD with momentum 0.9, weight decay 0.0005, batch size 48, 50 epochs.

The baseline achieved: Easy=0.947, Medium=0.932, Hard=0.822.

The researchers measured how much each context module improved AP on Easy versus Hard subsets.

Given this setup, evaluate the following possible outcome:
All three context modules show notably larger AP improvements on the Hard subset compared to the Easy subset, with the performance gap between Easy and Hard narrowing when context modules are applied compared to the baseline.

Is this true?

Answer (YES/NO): YES